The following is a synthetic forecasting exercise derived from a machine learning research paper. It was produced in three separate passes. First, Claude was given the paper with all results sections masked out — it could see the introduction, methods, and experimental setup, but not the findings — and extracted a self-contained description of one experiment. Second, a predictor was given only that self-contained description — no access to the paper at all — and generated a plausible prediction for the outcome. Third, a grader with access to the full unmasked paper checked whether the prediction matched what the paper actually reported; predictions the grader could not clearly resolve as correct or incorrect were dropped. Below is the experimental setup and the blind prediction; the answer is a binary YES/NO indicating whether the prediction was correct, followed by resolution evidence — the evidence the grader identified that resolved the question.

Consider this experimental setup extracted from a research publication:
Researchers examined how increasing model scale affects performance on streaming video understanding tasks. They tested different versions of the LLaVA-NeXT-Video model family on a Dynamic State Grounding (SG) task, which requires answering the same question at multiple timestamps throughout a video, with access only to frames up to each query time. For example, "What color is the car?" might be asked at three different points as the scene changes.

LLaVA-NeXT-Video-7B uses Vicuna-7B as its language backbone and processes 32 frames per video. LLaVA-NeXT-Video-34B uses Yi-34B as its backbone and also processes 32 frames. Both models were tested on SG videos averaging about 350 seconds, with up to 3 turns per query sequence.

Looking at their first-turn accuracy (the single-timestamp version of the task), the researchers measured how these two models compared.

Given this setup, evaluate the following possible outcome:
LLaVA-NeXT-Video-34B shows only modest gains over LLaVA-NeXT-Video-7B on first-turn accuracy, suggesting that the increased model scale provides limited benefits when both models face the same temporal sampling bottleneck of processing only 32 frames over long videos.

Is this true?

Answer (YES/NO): NO